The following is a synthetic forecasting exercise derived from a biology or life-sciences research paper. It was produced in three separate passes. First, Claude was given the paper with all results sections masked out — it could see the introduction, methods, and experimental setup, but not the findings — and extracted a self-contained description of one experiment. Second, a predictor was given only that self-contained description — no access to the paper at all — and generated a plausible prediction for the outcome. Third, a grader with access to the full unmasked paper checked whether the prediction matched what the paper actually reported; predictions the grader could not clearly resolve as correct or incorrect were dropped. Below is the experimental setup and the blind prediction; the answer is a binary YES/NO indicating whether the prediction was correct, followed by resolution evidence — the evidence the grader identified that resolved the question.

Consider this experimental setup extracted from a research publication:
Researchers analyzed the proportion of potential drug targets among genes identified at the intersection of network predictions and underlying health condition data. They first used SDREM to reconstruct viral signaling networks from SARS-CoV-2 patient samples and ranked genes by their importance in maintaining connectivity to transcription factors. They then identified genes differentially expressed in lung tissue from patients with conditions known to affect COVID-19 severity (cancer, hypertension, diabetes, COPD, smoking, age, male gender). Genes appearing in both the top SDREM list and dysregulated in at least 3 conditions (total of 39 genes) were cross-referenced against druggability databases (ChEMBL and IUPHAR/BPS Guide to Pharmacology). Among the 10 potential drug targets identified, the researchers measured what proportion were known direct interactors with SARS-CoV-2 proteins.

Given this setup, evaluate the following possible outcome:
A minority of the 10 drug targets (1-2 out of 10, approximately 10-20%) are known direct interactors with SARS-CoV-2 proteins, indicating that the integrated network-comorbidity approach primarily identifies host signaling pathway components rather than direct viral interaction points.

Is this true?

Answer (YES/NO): NO